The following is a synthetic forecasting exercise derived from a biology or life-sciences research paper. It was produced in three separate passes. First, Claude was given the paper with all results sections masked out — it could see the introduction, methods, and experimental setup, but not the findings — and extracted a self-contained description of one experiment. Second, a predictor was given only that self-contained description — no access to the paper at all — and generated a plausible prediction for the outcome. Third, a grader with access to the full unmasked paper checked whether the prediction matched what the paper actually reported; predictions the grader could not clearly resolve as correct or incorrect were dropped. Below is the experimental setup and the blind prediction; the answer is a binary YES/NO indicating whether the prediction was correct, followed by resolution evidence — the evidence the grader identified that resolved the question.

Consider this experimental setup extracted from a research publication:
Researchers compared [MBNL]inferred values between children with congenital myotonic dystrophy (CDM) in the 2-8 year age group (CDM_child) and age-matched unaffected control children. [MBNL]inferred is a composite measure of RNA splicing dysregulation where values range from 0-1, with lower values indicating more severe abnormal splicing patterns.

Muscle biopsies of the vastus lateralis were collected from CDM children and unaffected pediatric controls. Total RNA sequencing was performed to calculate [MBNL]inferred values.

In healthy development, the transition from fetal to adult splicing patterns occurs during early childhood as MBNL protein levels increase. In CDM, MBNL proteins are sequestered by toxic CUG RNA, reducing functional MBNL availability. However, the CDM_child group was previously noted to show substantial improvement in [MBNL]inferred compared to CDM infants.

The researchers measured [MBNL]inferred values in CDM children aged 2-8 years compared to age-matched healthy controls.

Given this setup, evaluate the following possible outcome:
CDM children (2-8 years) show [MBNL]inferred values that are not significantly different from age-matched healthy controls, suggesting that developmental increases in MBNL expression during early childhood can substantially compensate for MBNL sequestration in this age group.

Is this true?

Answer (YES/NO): NO